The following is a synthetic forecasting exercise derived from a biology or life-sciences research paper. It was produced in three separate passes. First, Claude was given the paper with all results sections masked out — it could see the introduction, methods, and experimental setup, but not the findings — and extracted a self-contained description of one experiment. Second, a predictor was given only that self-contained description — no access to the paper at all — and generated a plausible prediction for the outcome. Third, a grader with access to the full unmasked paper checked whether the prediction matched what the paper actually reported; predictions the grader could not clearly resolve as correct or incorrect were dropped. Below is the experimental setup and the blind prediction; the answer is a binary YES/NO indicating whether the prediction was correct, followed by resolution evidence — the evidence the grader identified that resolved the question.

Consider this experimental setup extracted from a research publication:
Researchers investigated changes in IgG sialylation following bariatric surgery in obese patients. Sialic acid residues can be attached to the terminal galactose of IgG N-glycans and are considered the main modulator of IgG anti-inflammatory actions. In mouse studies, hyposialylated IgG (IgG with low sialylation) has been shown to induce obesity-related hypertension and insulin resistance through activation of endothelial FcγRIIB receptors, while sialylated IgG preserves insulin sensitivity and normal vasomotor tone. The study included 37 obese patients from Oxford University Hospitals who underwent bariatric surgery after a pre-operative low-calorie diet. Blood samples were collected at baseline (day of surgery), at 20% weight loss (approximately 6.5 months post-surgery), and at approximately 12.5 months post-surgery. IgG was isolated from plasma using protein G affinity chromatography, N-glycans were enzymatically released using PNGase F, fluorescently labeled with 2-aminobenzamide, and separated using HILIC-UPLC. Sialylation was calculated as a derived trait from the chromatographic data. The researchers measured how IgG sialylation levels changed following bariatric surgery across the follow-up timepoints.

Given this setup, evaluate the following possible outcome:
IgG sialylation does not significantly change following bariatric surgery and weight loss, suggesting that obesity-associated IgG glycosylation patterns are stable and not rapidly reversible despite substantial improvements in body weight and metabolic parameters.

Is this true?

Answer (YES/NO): NO